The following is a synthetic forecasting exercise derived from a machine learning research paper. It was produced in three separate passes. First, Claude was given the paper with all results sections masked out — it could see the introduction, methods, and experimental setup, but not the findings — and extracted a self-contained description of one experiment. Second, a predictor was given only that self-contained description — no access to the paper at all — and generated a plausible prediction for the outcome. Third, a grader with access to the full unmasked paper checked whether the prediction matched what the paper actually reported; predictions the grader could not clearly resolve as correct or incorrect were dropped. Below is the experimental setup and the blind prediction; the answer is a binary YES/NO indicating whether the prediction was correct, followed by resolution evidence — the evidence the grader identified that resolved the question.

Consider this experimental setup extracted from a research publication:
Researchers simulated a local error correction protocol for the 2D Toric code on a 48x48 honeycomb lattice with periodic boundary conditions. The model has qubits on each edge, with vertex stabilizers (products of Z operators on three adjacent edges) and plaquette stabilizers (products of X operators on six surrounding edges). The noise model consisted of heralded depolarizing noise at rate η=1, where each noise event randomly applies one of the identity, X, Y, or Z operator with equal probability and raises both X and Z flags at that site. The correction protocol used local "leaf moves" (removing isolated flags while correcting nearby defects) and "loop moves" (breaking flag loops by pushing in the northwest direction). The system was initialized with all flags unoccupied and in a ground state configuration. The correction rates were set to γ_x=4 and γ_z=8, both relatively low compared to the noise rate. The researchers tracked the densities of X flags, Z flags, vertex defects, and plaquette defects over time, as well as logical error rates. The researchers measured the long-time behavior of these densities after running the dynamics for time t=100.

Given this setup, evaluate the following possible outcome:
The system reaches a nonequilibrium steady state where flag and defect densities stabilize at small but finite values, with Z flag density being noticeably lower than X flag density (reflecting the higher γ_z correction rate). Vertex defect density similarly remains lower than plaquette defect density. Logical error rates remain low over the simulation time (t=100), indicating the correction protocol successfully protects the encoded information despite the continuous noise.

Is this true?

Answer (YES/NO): NO